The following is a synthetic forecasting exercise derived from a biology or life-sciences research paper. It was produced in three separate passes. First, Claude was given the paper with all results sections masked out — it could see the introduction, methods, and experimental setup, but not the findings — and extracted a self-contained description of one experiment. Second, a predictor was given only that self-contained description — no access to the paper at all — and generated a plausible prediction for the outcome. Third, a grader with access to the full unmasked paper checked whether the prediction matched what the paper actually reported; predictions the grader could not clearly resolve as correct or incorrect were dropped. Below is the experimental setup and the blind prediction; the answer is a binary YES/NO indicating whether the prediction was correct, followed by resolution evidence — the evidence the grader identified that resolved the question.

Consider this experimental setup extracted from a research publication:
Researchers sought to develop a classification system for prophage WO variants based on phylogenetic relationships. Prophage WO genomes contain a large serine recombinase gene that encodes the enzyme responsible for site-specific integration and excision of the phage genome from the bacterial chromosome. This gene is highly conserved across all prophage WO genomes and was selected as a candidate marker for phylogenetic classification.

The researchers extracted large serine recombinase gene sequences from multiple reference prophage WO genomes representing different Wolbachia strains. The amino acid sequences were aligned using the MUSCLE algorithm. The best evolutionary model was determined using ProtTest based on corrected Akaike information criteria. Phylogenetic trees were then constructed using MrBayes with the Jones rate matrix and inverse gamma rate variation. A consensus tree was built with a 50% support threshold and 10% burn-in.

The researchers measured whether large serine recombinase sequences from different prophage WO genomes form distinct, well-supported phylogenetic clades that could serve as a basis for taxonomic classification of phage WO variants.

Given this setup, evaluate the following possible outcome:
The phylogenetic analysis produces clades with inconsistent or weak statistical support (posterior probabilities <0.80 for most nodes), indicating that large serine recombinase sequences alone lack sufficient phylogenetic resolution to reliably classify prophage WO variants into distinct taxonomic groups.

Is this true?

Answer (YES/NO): NO